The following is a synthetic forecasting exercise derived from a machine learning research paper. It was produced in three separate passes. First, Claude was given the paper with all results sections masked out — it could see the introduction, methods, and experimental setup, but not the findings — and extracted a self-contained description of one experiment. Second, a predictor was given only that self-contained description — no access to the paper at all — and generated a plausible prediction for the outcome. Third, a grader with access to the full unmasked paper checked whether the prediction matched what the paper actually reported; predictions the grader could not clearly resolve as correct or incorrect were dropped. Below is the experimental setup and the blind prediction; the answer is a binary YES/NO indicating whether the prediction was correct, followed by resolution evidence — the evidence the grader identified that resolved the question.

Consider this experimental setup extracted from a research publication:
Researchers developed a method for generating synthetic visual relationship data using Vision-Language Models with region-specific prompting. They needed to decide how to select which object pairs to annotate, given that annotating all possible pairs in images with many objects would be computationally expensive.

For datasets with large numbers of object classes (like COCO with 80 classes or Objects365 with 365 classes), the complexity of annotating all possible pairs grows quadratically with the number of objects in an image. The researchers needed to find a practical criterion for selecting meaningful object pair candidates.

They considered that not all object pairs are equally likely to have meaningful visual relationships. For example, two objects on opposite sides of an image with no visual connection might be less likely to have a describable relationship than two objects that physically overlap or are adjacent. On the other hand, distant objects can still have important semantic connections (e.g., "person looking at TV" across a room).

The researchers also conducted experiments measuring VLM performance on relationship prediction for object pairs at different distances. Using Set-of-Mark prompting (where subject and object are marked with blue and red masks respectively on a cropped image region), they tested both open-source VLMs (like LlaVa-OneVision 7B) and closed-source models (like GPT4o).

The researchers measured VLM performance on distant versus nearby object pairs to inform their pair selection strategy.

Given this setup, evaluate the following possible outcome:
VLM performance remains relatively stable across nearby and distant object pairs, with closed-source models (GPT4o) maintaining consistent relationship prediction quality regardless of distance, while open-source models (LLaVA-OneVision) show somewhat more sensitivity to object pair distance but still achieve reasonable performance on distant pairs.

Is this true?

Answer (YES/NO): NO